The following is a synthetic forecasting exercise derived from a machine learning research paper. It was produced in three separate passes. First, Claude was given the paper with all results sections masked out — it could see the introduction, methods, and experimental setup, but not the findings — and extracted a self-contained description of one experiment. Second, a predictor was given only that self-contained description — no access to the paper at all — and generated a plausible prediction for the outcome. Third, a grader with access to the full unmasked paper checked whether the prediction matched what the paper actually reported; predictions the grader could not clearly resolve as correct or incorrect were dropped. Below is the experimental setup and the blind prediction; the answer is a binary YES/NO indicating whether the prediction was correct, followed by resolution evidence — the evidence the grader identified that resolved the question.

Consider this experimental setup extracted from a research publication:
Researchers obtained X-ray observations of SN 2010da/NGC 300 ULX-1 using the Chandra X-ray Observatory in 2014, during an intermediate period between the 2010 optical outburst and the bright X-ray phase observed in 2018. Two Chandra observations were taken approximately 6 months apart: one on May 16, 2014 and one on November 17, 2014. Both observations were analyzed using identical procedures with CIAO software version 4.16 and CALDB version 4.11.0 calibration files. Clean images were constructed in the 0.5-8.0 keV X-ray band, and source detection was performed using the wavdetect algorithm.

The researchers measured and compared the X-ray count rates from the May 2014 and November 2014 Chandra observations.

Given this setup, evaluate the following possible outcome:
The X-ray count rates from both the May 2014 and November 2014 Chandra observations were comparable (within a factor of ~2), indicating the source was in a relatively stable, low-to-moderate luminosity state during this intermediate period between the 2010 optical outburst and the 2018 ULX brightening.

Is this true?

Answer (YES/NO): NO